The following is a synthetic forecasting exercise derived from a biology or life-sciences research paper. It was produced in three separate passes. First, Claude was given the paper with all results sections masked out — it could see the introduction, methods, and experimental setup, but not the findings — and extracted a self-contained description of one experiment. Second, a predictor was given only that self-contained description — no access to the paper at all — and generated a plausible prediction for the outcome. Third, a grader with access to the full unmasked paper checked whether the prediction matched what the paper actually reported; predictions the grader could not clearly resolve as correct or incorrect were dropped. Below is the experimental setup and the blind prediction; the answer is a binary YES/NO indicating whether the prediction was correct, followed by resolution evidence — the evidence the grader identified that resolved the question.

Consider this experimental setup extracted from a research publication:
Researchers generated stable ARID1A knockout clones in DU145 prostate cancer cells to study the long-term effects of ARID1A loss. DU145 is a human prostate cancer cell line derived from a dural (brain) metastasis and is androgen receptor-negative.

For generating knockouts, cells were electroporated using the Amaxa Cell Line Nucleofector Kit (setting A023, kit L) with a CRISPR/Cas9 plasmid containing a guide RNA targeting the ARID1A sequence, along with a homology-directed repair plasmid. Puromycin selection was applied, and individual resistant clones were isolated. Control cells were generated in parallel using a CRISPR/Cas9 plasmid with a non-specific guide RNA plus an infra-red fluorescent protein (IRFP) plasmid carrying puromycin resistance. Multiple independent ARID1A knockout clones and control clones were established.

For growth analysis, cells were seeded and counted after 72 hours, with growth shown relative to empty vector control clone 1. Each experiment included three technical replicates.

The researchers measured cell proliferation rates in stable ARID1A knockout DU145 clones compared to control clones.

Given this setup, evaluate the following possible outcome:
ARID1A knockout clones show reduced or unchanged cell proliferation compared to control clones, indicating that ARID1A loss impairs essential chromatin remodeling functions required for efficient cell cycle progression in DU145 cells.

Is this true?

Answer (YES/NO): NO